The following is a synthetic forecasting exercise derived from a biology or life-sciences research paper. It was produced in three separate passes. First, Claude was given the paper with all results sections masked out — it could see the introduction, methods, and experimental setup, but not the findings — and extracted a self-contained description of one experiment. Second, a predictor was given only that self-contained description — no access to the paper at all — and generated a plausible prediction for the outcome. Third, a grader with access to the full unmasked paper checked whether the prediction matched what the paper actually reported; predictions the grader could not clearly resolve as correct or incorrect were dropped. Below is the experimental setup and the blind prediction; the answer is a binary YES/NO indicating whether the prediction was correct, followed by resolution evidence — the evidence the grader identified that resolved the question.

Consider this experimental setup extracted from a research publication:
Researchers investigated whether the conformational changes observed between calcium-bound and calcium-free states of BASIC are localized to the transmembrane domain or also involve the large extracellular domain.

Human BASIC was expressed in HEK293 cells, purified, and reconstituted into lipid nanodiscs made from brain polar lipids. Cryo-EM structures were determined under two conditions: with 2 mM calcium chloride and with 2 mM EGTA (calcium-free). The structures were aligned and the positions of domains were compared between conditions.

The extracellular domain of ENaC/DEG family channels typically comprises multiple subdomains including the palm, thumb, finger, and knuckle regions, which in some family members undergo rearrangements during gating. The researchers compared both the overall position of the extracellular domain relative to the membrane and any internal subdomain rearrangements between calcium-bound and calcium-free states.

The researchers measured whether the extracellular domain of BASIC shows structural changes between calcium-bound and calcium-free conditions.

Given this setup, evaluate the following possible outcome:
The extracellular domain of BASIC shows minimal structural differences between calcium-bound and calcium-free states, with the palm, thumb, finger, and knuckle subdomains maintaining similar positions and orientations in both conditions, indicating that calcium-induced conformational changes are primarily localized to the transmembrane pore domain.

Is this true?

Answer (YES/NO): YES